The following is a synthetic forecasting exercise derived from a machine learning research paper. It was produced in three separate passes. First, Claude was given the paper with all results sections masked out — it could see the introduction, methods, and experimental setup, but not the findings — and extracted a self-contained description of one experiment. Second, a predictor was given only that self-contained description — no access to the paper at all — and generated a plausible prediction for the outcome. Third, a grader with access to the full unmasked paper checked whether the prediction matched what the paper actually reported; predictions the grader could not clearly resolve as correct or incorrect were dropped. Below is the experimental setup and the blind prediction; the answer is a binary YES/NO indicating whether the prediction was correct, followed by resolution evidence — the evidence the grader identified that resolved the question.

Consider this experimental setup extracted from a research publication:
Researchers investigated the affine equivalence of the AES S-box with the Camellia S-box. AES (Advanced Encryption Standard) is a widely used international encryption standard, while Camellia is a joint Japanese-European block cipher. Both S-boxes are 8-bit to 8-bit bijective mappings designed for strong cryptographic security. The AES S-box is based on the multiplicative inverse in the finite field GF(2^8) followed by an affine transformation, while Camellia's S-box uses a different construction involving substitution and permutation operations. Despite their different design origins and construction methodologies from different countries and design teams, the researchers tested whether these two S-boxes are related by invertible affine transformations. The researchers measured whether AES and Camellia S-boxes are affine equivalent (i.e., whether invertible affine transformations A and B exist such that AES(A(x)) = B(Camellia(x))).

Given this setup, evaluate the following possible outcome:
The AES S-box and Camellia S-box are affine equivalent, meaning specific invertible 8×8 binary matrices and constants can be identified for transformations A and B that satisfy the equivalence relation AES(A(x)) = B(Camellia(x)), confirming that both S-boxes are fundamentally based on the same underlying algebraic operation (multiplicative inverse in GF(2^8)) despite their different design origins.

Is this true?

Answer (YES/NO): YES